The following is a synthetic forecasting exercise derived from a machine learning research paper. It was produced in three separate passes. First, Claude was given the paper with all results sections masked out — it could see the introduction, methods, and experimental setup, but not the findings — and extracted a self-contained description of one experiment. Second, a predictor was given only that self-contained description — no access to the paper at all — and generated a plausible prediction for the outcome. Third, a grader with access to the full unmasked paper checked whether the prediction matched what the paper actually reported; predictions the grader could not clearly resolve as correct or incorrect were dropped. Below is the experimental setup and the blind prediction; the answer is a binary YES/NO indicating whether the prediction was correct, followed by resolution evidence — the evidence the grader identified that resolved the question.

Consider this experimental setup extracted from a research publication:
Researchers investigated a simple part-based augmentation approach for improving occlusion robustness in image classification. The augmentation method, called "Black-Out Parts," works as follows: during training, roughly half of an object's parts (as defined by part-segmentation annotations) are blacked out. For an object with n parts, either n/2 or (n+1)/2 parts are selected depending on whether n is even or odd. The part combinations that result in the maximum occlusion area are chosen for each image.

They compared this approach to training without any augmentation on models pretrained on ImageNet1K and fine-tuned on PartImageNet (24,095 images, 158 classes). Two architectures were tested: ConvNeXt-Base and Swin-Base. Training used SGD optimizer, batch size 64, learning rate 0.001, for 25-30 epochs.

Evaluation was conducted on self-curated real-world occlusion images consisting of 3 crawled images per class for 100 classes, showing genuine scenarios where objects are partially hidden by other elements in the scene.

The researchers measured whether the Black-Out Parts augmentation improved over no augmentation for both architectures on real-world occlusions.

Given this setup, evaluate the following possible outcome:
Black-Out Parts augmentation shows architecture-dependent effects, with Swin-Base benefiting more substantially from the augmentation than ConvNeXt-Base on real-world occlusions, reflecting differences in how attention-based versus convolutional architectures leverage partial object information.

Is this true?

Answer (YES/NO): NO